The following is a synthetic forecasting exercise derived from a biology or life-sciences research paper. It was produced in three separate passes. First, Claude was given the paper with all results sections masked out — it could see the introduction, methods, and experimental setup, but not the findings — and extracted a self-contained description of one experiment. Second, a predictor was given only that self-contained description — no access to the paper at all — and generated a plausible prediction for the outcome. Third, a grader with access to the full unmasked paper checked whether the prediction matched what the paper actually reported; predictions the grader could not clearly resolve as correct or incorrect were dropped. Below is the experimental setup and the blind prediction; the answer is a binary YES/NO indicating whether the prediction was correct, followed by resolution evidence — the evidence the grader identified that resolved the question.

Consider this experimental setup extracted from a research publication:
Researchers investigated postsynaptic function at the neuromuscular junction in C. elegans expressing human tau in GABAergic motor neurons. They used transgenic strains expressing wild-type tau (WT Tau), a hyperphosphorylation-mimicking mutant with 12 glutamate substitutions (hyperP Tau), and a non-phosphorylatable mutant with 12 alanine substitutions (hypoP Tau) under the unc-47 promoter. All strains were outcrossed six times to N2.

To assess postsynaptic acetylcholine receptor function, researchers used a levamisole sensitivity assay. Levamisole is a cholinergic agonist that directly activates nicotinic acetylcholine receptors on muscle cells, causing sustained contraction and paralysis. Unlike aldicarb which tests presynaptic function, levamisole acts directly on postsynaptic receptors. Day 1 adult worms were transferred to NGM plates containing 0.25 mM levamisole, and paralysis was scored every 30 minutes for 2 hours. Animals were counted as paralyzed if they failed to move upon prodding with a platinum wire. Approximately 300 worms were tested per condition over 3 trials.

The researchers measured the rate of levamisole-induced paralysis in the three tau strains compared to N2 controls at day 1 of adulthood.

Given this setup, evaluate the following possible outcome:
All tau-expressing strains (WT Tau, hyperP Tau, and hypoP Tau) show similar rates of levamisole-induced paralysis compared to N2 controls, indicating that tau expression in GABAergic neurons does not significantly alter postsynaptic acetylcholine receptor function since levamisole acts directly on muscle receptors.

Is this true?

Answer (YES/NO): NO